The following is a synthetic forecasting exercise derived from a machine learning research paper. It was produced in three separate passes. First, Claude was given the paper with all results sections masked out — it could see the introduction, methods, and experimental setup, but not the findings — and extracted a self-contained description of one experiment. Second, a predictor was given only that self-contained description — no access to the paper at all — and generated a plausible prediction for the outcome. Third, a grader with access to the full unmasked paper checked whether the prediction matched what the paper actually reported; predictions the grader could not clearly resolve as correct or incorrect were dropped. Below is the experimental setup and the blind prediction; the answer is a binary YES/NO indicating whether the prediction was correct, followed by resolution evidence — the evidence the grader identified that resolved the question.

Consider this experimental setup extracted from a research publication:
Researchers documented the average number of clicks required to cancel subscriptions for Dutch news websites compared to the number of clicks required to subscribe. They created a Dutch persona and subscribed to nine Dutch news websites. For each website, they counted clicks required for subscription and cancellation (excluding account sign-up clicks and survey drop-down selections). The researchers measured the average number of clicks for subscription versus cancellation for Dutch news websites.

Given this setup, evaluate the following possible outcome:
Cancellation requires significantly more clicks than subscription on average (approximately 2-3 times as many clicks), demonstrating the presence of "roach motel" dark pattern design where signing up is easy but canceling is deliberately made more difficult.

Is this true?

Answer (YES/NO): NO